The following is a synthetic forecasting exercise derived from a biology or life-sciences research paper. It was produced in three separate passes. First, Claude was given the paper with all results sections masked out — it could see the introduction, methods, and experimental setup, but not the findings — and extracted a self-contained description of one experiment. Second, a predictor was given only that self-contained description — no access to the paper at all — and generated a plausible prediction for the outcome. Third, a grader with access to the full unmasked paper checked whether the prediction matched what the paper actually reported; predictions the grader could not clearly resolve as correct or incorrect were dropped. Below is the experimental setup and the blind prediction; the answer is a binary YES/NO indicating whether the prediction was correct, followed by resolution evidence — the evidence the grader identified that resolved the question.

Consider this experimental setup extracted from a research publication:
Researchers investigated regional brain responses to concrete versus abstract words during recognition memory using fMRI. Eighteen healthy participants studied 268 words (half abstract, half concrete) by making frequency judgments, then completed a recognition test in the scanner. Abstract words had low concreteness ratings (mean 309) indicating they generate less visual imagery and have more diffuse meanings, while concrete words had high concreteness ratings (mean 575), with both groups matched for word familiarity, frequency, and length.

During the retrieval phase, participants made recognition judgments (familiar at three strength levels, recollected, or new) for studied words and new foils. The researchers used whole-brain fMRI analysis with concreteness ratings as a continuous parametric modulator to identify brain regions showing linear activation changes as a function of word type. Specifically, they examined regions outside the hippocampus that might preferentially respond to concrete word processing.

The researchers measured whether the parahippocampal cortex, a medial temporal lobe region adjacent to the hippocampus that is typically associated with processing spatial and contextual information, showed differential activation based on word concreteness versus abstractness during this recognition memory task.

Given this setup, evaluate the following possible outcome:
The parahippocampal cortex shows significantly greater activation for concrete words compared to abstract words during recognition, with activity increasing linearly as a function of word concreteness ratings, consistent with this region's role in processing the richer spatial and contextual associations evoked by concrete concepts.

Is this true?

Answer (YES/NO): YES